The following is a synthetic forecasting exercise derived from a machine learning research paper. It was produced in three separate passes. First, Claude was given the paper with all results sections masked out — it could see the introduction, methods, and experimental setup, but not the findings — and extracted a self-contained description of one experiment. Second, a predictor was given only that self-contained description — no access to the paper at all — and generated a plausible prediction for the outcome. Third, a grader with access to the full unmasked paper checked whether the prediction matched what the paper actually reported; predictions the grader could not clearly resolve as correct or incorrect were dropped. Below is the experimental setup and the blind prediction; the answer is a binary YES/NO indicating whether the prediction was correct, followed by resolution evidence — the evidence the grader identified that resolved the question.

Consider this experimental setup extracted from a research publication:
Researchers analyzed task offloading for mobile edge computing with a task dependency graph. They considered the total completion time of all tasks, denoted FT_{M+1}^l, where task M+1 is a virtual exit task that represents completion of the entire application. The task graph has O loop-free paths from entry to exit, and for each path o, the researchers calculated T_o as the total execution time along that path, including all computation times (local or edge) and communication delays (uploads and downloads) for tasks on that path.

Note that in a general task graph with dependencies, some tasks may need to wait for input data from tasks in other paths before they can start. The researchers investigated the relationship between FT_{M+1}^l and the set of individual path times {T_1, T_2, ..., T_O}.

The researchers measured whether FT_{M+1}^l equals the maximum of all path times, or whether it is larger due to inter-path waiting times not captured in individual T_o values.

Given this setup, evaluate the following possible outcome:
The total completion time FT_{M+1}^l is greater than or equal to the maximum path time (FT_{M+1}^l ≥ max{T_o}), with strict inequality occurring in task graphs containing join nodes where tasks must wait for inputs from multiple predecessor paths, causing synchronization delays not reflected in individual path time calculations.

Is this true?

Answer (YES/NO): NO